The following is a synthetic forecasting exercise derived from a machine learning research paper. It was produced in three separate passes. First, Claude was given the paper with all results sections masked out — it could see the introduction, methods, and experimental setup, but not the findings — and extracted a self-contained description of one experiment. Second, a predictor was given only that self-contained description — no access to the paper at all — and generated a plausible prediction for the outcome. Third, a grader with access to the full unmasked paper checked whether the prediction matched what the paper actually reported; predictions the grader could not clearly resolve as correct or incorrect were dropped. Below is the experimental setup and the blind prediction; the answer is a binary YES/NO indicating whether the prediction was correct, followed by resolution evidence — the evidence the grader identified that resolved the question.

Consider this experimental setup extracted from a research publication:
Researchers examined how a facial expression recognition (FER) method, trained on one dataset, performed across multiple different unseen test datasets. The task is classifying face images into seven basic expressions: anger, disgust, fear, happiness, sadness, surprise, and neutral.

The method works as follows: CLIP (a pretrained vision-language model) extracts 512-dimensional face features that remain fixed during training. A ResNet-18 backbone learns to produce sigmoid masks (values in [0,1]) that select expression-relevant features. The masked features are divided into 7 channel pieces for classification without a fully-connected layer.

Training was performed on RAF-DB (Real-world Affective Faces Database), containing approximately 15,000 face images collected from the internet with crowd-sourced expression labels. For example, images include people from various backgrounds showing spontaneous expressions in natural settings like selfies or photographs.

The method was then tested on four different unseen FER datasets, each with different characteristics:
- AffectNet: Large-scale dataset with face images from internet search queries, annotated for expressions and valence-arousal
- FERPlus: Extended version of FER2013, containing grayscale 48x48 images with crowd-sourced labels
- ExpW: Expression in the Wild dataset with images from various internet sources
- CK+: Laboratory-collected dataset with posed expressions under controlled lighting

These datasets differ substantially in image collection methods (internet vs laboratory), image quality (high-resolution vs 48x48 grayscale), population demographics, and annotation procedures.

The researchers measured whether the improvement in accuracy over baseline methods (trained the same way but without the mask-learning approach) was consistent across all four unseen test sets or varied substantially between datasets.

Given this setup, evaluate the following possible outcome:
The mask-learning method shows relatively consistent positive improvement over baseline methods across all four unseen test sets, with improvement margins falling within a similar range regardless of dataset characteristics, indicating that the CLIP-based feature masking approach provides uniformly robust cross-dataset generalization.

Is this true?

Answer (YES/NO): NO